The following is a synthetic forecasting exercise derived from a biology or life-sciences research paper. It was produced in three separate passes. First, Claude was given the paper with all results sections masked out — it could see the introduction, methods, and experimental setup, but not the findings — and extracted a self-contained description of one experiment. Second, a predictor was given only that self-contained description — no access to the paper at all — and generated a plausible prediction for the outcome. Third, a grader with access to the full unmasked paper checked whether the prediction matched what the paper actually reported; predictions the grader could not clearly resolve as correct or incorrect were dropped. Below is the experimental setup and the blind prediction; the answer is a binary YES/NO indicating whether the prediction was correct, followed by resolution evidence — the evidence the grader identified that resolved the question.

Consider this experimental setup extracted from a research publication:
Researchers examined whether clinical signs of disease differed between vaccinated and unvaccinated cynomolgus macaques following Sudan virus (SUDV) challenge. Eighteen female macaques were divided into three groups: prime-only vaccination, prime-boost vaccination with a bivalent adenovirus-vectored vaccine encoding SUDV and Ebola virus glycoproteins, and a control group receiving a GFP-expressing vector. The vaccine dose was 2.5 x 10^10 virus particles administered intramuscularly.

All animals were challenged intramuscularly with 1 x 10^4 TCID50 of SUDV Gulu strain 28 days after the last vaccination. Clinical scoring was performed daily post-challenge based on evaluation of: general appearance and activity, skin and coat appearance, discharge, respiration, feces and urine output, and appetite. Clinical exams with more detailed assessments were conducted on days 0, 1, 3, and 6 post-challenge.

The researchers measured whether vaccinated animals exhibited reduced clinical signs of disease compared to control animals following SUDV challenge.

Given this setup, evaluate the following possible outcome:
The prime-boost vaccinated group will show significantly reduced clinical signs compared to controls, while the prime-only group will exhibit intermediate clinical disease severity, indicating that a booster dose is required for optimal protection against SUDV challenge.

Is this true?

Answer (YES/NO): NO